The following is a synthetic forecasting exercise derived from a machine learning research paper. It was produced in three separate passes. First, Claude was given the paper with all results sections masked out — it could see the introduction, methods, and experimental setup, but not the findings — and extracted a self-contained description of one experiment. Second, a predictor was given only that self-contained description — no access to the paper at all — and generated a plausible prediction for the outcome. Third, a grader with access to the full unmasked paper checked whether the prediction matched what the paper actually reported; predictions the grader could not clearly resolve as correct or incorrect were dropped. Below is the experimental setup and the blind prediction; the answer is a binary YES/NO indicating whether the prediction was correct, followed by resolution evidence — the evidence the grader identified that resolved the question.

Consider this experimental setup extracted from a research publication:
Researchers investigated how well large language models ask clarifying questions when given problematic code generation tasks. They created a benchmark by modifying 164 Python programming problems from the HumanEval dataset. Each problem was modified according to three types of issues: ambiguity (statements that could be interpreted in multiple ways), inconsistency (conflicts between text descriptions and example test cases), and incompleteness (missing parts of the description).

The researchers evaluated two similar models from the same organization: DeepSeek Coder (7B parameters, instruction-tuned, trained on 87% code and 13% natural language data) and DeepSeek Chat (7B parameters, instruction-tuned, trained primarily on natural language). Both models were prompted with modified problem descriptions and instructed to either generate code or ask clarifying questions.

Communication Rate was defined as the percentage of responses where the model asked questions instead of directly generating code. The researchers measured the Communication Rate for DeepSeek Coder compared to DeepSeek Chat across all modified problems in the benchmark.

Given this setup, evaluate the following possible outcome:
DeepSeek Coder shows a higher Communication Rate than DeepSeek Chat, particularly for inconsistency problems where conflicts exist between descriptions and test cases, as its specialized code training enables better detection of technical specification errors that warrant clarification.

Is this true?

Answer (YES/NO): NO